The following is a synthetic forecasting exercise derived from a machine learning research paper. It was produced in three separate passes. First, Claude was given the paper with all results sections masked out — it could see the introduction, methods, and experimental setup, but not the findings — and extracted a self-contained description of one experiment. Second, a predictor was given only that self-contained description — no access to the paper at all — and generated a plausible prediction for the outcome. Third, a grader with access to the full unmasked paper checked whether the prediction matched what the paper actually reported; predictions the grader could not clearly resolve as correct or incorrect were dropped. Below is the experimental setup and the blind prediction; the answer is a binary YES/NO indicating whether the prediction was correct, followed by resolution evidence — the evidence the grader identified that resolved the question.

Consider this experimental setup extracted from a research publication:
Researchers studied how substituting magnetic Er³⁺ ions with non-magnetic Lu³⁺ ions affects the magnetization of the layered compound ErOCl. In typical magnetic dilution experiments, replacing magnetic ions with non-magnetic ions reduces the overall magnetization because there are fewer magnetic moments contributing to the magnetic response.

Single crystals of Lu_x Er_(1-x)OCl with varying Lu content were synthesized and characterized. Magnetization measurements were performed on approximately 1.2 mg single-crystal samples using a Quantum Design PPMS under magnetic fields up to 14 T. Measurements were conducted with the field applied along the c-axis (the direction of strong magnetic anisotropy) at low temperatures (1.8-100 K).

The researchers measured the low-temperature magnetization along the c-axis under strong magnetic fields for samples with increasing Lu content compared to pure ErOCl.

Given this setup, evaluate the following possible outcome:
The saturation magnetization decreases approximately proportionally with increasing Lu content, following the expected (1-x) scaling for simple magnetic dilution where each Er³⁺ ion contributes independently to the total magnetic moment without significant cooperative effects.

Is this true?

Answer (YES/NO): NO